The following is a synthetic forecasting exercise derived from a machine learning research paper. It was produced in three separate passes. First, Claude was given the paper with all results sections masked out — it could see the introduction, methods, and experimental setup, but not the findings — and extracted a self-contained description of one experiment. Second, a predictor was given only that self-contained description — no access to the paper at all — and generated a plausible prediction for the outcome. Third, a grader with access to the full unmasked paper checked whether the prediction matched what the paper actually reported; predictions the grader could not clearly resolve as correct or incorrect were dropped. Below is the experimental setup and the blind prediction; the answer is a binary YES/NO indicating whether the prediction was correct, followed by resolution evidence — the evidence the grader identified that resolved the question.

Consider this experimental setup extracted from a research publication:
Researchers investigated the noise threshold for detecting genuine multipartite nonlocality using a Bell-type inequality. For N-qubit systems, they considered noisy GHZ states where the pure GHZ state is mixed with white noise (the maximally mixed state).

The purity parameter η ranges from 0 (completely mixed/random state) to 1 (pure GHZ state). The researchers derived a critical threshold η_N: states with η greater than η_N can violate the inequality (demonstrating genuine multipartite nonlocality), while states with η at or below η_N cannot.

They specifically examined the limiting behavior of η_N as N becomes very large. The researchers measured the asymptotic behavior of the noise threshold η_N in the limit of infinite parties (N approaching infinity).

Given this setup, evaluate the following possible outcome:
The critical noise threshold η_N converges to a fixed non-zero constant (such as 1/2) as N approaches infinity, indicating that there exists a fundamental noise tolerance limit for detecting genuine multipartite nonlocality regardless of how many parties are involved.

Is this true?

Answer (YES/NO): NO